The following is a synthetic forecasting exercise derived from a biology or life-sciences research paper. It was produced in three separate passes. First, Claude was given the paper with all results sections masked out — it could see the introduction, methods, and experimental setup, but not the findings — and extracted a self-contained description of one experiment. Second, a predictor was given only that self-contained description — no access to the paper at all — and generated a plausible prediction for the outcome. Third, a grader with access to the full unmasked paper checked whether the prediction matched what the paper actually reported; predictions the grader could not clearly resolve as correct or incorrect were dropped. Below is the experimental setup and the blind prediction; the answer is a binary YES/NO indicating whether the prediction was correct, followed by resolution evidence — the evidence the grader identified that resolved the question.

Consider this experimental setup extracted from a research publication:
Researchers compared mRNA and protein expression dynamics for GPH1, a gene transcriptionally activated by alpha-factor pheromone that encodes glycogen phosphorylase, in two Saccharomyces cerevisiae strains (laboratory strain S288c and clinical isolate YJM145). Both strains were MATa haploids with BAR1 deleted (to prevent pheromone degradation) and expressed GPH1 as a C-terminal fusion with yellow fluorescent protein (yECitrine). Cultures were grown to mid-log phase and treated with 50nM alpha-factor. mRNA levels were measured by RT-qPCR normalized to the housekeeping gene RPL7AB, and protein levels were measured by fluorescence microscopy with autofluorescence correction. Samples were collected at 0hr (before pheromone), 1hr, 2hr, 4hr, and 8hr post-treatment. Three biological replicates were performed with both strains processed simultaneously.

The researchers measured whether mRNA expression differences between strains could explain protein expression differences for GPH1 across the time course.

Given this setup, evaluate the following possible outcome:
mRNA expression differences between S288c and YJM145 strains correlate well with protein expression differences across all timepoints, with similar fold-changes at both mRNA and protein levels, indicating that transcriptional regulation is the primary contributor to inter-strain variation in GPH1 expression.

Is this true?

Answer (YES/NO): YES